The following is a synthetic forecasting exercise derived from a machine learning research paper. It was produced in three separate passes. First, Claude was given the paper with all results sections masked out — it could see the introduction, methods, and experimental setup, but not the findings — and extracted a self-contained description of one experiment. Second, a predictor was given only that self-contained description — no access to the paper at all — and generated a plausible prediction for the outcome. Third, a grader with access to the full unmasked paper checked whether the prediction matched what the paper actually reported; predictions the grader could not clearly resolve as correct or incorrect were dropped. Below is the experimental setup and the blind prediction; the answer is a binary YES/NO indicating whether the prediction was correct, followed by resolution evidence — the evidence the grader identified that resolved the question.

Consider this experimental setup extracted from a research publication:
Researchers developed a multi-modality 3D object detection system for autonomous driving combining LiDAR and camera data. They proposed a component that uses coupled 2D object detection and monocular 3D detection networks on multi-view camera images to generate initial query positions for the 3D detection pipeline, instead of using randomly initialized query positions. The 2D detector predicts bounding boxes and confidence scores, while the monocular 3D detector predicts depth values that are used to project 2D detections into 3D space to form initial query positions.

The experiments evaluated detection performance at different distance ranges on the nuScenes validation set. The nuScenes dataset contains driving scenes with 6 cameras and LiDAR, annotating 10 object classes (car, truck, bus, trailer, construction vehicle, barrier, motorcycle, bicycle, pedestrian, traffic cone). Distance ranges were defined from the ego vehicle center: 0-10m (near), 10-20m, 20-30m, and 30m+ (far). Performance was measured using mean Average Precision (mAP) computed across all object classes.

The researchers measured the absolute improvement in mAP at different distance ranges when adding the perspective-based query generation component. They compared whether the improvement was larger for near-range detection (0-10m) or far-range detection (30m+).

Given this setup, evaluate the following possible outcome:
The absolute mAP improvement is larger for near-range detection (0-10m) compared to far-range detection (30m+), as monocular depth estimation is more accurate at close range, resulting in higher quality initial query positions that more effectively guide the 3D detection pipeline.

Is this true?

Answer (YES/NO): NO